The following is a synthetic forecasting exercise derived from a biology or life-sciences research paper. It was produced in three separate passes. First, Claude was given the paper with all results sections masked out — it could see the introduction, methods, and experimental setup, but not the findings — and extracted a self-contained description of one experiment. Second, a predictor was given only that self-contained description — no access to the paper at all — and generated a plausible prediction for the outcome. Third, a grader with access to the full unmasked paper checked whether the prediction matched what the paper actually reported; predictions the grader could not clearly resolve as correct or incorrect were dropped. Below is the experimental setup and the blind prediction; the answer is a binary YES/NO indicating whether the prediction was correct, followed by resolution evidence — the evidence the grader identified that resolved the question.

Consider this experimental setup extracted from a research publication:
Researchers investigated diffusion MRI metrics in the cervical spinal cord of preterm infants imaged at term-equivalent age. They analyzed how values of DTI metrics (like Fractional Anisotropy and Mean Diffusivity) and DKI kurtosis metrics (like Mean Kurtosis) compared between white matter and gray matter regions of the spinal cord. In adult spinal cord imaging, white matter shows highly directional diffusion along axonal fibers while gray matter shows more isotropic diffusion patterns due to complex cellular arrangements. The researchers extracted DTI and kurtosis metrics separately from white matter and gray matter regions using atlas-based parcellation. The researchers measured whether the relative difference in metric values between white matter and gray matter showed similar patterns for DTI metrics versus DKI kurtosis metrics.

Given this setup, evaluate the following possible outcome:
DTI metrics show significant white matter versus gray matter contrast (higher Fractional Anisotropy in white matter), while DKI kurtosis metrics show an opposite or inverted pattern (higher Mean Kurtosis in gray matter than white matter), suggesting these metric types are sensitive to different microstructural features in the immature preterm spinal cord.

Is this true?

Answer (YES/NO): NO